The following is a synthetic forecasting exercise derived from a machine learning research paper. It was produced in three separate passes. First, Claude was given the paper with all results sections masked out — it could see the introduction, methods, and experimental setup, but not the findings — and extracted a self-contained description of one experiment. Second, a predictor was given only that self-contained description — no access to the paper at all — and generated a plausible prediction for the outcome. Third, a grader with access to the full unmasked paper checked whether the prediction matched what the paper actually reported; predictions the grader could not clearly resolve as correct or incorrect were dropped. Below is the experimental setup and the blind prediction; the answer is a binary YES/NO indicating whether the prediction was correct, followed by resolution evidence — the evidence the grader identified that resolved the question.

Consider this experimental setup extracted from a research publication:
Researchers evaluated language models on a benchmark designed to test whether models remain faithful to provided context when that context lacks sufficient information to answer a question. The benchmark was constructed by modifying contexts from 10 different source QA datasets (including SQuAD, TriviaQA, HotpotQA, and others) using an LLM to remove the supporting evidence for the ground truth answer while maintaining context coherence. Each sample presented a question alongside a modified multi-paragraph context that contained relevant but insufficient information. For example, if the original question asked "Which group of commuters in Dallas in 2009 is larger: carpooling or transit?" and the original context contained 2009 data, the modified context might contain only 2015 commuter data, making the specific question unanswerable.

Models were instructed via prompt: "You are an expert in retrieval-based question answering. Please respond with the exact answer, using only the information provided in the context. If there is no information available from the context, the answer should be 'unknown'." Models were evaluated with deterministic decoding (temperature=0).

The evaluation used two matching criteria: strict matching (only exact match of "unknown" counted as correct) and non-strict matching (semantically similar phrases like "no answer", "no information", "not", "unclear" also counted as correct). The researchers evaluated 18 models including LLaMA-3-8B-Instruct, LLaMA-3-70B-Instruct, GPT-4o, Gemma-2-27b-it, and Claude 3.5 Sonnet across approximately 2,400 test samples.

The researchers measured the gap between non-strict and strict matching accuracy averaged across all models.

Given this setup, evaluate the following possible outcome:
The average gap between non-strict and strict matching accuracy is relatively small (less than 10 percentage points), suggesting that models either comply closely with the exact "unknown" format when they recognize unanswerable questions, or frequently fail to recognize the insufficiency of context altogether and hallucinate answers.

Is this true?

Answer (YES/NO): YES